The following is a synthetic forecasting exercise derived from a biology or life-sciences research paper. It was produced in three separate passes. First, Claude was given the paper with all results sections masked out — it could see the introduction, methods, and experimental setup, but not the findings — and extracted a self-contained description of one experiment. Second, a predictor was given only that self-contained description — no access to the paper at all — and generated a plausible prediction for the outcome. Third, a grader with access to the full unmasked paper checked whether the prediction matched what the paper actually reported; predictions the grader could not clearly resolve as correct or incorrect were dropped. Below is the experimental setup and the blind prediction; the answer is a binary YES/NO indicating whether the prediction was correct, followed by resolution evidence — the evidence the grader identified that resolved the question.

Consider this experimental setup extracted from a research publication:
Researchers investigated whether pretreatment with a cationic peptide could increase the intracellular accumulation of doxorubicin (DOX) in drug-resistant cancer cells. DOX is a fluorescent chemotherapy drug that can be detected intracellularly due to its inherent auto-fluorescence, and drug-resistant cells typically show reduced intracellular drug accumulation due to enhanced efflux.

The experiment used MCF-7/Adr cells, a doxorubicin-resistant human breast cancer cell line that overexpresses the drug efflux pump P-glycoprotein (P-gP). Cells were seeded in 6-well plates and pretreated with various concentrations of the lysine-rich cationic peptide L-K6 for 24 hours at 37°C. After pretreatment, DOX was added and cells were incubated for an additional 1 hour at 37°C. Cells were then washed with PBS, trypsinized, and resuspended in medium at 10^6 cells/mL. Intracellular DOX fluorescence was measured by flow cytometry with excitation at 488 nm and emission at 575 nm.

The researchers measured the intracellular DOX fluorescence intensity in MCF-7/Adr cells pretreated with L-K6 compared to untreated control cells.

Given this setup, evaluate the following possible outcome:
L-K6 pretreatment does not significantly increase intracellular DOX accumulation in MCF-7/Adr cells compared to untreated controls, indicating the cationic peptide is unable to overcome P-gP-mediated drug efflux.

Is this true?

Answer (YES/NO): NO